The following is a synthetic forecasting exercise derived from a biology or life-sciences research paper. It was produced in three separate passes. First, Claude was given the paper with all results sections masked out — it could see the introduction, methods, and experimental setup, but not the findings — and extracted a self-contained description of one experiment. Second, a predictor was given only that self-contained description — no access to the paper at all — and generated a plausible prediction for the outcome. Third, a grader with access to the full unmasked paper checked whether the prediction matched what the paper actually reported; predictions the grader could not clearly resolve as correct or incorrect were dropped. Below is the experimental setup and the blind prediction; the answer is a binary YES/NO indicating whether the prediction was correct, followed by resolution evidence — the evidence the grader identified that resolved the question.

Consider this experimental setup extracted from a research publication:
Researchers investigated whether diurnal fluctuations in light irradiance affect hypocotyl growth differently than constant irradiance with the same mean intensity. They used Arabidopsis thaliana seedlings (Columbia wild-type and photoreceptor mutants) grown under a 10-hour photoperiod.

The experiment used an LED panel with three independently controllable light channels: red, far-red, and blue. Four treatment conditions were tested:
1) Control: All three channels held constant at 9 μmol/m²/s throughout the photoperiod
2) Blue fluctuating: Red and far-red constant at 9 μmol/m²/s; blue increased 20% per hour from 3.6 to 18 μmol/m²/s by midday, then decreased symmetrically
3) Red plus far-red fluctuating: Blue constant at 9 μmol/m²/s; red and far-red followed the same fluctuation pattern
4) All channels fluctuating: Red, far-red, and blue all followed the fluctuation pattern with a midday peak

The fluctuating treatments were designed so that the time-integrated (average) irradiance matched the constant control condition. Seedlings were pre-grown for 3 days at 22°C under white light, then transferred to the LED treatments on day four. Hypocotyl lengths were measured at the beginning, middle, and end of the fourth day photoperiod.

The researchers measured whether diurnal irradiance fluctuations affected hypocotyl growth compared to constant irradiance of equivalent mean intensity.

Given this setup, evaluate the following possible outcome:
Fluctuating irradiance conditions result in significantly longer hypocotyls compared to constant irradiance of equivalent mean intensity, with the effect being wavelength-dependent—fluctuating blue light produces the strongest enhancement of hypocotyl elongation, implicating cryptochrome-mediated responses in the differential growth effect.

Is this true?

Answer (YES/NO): NO